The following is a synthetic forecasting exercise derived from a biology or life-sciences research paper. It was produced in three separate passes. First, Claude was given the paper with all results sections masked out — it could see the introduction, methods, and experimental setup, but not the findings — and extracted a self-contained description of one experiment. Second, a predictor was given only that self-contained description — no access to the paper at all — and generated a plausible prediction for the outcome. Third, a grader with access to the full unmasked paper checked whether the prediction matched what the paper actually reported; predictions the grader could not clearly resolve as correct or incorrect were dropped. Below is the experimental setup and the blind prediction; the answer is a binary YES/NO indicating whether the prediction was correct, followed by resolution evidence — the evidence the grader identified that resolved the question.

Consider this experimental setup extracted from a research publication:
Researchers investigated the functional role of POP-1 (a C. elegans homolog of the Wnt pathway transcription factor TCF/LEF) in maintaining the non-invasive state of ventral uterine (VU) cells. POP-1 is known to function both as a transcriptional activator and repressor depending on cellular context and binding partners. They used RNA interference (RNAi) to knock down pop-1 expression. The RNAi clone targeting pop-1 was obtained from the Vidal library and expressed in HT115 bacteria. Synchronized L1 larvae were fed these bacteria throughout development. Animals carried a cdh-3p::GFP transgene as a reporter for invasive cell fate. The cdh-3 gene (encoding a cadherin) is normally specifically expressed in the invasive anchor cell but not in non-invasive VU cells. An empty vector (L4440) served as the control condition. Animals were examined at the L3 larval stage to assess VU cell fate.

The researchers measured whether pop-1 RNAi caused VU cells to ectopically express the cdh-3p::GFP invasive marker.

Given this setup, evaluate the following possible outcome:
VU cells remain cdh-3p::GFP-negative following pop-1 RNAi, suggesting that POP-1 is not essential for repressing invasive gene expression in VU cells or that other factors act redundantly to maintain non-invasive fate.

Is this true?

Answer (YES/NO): NO